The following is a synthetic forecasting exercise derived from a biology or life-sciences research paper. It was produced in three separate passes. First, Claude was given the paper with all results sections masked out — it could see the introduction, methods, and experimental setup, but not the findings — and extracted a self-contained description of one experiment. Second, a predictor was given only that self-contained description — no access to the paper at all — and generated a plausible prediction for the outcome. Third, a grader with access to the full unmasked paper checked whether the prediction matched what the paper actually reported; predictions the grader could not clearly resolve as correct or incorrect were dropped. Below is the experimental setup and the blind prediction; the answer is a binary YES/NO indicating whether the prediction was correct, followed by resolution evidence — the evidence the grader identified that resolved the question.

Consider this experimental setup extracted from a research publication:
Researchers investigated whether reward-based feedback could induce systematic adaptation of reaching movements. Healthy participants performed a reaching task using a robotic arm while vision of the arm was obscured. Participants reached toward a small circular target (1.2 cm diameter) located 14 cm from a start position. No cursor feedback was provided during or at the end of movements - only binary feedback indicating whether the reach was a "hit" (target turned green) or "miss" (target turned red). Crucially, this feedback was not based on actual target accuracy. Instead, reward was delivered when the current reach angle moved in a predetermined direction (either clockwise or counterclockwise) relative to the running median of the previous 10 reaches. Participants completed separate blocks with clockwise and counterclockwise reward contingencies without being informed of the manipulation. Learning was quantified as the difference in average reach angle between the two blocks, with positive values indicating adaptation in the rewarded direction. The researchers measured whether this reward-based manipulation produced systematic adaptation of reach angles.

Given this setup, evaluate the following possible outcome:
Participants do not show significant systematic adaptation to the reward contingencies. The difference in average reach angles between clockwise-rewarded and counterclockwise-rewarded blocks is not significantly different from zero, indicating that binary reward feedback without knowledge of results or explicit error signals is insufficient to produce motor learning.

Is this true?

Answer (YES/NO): NO